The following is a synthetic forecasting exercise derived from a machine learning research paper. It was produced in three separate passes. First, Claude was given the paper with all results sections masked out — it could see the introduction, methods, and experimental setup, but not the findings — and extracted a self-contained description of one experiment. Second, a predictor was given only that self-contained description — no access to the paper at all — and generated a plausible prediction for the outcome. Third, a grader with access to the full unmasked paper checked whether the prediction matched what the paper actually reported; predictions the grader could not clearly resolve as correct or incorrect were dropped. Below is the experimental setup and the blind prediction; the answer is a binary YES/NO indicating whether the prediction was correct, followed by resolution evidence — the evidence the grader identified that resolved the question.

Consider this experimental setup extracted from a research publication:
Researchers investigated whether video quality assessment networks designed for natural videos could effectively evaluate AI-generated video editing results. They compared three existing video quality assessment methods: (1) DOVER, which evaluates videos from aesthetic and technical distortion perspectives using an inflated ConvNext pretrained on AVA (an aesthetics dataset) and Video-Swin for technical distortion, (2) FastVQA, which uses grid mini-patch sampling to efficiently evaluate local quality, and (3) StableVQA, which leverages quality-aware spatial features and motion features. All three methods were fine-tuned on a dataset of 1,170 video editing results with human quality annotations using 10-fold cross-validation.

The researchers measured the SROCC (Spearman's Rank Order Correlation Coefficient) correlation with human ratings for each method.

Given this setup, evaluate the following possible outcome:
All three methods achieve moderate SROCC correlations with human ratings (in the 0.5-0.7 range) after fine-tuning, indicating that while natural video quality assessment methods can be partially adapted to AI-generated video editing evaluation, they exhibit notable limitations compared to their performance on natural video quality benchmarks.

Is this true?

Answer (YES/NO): YES